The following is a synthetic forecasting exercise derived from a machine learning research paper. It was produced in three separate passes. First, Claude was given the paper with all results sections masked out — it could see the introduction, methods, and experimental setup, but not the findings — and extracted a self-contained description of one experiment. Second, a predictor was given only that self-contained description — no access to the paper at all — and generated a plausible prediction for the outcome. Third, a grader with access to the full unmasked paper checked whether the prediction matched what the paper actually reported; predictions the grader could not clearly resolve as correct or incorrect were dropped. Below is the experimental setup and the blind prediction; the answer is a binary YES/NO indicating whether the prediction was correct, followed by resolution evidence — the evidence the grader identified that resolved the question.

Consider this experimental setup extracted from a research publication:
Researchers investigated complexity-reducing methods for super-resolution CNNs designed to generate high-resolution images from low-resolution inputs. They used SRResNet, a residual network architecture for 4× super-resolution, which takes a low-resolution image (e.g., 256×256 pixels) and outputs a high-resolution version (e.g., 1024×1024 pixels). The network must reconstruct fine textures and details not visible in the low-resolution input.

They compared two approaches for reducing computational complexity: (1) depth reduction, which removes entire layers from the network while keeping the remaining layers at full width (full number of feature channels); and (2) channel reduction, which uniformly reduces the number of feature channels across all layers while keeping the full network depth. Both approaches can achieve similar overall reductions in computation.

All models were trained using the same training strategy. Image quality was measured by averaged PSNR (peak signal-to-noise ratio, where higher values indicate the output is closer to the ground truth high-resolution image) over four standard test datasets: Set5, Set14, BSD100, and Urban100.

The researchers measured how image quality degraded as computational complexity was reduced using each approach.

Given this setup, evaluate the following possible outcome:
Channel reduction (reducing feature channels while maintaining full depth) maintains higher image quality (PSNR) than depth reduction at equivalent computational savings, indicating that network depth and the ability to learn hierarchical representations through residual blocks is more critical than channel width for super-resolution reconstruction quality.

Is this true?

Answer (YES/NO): YES